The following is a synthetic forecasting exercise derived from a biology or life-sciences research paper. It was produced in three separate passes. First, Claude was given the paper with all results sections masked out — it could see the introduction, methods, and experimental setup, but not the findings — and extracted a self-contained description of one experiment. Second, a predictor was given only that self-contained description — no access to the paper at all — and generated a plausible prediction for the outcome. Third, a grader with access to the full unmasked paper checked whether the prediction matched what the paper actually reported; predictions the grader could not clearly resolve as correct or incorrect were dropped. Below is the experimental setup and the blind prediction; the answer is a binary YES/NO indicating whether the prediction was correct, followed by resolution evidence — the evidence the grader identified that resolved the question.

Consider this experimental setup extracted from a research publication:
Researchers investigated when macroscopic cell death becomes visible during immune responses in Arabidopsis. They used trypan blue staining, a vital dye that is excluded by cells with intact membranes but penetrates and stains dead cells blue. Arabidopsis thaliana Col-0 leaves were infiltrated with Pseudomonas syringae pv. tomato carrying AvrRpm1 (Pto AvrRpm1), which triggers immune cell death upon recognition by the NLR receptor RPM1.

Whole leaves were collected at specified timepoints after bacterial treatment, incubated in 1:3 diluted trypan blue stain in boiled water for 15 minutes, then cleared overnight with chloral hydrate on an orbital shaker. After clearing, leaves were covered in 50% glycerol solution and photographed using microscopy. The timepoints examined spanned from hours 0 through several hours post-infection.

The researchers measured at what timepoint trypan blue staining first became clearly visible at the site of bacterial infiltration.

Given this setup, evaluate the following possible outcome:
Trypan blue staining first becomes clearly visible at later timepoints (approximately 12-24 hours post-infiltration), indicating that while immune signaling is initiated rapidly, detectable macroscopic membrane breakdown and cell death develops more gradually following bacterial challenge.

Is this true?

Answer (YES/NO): NO